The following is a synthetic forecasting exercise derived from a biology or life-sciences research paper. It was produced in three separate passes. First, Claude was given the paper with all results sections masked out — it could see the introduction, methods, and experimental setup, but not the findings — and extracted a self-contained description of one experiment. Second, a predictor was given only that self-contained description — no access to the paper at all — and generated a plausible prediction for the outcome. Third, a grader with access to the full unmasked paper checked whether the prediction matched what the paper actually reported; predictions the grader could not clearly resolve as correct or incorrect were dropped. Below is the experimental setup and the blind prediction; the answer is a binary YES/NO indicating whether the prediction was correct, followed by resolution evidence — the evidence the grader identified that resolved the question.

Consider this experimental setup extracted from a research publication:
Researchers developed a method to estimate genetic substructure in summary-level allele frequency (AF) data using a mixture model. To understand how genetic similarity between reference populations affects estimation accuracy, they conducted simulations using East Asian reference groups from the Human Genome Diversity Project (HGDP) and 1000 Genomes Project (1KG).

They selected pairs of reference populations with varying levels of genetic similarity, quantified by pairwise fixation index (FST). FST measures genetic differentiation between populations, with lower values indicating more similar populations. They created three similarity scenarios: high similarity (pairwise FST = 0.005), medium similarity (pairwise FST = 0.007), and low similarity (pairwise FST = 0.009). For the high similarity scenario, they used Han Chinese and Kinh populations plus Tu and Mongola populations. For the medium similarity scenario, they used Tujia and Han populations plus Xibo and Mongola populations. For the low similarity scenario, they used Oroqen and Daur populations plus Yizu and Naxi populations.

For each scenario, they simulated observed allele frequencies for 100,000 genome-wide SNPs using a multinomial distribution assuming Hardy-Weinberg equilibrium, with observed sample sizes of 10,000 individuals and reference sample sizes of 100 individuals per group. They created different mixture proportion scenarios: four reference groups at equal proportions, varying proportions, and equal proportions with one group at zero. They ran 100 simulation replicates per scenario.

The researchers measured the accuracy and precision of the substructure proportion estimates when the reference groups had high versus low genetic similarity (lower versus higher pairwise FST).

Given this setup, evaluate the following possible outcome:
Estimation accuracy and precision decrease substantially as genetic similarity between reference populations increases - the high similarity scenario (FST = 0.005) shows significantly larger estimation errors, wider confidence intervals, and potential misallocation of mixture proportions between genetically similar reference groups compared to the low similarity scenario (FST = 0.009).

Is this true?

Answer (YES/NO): NO